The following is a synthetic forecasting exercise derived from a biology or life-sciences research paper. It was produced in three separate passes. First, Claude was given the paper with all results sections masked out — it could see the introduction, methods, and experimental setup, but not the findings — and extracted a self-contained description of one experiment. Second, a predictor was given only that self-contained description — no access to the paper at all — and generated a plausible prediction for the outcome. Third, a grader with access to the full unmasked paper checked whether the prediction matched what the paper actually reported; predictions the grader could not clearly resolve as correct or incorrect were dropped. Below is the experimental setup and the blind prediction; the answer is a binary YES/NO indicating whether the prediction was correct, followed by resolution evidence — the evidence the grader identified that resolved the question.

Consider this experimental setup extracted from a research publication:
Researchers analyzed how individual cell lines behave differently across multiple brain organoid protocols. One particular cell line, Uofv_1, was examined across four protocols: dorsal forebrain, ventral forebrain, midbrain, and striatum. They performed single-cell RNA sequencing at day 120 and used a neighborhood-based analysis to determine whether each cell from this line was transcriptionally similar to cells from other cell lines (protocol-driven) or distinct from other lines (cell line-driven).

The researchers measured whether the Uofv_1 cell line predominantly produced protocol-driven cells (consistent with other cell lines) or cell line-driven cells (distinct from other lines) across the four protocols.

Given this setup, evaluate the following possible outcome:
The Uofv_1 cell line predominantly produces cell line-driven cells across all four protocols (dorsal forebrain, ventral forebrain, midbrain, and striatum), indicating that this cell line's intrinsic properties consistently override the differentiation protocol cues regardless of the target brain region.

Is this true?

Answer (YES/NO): YES